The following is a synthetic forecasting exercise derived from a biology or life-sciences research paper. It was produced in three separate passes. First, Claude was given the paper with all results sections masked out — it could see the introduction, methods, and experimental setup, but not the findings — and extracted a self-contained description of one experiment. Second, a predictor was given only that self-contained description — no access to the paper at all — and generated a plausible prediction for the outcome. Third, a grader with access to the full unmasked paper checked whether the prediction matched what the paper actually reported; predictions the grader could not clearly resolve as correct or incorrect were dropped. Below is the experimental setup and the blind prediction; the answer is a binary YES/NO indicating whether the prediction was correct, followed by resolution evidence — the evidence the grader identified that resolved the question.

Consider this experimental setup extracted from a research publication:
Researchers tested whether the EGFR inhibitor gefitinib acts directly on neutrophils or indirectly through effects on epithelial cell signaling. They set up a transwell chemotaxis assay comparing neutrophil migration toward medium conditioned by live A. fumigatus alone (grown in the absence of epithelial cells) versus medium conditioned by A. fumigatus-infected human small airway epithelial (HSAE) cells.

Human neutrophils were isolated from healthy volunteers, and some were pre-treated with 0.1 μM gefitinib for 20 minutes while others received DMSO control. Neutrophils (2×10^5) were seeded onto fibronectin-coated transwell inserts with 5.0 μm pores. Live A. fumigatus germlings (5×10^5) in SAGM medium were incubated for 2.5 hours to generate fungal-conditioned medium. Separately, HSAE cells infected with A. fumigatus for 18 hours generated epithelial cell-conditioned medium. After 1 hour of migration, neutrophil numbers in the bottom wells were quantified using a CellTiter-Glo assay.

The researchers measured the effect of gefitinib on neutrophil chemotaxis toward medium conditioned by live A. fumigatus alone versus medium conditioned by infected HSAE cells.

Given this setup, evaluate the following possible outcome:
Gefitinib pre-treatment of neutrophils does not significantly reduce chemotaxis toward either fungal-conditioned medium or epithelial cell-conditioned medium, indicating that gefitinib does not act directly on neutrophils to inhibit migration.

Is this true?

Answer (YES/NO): YES